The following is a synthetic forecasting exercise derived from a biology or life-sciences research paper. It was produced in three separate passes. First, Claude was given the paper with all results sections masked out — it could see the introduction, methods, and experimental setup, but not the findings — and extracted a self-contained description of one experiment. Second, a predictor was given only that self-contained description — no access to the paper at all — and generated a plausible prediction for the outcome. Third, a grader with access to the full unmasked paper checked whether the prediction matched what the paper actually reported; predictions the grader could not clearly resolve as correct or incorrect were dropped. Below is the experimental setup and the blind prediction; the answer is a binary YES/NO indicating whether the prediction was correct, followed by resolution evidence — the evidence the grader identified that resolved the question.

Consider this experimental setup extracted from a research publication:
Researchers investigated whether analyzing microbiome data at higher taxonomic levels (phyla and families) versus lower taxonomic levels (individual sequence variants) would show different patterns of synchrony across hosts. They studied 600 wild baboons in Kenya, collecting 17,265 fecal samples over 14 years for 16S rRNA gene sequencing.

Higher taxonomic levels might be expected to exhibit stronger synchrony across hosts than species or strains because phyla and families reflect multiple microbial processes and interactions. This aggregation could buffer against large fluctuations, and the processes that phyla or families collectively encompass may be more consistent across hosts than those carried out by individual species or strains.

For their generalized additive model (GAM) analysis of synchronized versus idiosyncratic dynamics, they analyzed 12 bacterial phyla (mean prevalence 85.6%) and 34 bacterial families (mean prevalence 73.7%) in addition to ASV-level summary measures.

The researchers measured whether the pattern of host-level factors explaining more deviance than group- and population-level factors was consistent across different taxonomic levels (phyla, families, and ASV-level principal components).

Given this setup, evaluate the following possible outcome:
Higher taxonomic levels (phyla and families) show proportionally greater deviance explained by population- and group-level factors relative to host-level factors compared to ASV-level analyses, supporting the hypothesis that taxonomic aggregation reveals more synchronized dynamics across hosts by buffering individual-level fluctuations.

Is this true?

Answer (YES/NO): NO